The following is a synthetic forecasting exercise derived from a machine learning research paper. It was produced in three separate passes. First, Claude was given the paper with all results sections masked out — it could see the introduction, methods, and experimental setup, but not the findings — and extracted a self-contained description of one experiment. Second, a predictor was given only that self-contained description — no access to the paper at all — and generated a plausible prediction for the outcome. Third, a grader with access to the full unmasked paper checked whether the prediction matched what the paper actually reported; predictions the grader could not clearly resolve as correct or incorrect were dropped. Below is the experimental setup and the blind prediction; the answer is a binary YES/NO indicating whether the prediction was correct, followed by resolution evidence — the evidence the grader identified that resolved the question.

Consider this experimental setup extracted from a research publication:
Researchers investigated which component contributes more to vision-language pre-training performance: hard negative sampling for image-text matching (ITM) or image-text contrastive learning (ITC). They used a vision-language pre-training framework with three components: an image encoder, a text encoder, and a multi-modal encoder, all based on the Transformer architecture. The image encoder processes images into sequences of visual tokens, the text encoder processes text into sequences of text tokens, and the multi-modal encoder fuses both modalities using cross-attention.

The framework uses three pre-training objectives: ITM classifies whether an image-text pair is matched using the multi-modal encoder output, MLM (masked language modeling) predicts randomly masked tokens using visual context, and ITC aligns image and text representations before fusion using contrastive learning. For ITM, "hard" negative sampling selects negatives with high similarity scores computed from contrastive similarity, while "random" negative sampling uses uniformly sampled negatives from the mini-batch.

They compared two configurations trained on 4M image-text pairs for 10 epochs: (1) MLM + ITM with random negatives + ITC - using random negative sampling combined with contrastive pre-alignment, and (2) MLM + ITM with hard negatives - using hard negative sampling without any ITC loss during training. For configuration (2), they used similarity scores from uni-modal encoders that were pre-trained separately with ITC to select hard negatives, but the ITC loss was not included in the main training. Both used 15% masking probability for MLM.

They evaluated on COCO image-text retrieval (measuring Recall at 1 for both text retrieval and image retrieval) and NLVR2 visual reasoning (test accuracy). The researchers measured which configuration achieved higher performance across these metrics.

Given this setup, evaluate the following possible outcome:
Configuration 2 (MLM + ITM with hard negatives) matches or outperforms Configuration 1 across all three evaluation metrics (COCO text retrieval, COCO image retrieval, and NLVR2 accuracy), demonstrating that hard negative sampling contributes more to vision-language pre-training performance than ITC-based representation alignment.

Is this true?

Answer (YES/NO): YES